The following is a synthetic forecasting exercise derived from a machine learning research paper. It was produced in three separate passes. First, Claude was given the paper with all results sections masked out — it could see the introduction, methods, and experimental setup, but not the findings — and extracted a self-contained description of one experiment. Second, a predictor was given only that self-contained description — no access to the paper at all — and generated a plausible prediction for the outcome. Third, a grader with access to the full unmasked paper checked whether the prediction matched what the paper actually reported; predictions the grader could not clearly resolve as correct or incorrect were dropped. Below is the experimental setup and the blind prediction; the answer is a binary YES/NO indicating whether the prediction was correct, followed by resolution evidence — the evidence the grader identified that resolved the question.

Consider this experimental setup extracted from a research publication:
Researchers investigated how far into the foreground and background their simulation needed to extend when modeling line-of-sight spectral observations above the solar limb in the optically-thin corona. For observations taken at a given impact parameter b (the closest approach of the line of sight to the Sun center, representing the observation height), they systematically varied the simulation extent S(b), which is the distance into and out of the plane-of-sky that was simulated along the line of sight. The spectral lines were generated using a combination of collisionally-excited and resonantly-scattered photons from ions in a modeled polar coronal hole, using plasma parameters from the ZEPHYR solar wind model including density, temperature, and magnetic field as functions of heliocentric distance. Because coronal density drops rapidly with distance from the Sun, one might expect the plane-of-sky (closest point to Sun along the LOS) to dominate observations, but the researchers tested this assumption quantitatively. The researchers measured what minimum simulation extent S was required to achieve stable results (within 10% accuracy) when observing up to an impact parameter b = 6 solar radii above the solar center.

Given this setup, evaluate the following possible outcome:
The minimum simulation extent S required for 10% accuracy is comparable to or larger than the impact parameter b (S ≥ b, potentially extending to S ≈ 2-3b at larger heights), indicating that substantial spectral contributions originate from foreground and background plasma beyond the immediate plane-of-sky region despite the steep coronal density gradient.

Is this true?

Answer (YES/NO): NO